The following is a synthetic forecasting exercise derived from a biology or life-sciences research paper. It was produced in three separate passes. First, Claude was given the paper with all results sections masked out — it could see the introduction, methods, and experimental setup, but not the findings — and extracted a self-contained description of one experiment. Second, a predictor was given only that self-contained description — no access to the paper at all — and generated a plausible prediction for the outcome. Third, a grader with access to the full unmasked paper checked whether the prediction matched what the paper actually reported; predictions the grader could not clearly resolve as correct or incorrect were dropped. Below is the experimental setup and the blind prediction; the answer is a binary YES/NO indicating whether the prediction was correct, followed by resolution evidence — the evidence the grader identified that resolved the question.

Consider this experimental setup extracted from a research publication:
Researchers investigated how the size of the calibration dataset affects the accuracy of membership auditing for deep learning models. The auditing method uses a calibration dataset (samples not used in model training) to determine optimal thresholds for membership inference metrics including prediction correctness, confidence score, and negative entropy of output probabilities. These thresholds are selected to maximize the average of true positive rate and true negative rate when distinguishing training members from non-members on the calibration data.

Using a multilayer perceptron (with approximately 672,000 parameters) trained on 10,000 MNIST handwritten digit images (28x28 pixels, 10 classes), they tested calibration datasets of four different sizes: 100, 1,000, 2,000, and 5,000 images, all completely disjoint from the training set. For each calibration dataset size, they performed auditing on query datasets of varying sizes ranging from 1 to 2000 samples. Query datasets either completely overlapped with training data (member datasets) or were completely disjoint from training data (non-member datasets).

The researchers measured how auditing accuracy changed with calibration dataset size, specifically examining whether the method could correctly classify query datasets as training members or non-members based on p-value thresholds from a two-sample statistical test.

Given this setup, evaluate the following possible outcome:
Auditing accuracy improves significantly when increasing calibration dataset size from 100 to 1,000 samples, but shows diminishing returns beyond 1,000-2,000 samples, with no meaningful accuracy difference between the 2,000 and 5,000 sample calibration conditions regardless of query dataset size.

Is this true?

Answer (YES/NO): NO